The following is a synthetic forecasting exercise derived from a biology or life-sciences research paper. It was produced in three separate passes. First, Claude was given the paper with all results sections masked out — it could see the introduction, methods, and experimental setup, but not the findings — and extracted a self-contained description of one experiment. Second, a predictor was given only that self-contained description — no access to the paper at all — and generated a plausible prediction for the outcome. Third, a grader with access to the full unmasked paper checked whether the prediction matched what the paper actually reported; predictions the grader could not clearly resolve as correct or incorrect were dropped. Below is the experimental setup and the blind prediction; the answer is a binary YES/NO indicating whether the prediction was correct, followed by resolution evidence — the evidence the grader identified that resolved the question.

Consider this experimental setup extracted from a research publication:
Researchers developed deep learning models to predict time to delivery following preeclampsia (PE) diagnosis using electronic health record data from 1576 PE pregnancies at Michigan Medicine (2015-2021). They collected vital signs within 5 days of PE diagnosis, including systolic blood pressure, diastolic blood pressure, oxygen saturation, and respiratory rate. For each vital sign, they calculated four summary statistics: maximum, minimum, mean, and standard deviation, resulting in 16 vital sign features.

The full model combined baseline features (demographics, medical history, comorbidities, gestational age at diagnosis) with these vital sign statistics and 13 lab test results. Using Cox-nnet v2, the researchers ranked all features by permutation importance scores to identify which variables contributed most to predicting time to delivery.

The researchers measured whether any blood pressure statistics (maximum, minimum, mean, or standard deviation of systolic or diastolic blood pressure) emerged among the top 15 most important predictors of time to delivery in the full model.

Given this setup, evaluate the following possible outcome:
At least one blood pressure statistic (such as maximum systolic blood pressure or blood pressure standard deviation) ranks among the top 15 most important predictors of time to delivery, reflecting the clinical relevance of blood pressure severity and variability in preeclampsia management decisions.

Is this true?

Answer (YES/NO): YES